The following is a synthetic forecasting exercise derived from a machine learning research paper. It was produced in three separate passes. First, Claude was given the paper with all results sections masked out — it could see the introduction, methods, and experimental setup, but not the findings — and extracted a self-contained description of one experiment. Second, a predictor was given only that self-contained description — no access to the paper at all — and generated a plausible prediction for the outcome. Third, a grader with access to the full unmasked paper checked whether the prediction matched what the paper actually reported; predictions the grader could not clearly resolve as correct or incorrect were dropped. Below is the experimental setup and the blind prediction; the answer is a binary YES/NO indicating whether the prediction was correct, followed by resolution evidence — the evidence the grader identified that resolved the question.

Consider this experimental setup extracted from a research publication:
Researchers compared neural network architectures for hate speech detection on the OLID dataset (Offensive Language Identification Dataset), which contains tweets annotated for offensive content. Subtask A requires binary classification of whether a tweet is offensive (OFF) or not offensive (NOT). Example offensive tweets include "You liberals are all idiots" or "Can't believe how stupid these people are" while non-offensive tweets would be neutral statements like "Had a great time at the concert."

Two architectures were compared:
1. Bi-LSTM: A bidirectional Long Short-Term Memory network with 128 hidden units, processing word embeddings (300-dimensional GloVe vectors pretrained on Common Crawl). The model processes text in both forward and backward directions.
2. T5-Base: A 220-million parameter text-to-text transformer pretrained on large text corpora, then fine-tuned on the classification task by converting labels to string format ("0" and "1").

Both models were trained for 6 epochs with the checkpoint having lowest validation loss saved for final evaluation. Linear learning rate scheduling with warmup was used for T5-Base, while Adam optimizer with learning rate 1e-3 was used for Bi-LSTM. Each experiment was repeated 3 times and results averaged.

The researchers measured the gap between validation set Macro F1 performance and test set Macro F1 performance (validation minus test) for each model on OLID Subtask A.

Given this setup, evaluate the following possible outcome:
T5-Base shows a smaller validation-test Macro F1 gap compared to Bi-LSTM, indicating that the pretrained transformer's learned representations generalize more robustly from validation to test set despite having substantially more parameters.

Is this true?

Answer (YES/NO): NO